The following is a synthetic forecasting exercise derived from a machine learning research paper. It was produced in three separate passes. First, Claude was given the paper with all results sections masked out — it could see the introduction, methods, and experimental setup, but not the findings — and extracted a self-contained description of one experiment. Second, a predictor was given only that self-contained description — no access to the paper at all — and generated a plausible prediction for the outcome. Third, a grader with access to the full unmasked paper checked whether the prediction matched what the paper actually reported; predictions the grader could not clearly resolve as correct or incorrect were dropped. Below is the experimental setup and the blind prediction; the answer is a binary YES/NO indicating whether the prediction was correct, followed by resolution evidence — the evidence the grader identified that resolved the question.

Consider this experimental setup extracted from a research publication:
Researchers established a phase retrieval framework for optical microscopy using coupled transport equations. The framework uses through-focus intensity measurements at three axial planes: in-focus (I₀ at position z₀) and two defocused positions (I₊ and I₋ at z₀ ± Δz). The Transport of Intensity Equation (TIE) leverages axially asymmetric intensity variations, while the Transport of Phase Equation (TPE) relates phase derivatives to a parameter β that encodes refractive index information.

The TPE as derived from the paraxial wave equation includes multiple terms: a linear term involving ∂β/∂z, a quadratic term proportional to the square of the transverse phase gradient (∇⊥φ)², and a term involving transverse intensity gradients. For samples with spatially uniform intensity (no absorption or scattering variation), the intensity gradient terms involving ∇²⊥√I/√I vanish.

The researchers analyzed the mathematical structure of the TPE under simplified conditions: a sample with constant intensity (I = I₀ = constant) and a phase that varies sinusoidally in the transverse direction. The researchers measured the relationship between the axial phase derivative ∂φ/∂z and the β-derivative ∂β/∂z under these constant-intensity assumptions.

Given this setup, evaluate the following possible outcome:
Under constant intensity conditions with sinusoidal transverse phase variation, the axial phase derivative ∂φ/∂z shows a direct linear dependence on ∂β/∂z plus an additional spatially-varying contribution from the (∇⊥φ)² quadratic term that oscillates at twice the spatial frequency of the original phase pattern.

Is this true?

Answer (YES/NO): NO